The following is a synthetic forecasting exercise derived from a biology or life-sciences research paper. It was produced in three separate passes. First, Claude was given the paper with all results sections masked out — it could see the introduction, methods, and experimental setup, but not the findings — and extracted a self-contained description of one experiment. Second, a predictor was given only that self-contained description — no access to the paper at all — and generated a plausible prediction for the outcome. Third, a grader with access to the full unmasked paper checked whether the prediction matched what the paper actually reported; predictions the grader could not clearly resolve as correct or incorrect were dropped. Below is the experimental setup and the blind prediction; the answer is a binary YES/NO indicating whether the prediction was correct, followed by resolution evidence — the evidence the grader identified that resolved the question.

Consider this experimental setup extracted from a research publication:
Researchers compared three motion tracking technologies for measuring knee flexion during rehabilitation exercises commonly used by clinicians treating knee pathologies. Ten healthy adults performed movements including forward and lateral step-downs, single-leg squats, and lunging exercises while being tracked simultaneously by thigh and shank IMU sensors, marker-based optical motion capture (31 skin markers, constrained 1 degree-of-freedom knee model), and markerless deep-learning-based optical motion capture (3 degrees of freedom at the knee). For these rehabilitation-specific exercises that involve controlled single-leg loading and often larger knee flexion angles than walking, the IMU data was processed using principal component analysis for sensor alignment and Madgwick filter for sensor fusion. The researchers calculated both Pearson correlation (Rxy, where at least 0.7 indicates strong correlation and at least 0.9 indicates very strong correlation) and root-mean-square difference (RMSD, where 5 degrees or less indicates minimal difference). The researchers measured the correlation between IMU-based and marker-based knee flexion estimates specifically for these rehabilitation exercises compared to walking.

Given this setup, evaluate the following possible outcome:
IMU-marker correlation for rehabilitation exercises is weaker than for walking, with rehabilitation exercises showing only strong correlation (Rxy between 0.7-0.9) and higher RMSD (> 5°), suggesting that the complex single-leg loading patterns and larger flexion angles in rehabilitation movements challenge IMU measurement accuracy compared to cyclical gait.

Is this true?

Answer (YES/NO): NO